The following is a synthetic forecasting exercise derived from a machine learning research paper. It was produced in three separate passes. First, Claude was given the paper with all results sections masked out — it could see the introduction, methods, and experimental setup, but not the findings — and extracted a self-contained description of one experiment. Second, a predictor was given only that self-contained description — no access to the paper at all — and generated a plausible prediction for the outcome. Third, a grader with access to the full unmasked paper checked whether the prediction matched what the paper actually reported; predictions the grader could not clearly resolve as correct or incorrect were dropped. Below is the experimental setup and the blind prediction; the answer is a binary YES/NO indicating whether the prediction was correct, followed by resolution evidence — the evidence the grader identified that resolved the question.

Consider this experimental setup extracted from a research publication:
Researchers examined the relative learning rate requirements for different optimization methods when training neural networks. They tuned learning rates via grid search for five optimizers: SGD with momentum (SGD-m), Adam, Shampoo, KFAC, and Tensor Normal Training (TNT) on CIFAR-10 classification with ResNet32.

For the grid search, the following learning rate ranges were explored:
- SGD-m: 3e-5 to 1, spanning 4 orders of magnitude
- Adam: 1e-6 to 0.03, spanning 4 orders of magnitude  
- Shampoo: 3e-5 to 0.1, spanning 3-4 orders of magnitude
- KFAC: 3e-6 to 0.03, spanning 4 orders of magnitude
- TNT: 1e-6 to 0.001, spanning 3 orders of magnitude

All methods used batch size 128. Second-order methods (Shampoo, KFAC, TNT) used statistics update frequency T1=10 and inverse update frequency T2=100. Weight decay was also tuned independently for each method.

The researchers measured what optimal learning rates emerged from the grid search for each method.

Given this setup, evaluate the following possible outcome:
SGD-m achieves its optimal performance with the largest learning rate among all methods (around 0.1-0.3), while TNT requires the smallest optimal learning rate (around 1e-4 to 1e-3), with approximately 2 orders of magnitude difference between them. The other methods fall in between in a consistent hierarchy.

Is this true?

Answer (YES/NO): NO